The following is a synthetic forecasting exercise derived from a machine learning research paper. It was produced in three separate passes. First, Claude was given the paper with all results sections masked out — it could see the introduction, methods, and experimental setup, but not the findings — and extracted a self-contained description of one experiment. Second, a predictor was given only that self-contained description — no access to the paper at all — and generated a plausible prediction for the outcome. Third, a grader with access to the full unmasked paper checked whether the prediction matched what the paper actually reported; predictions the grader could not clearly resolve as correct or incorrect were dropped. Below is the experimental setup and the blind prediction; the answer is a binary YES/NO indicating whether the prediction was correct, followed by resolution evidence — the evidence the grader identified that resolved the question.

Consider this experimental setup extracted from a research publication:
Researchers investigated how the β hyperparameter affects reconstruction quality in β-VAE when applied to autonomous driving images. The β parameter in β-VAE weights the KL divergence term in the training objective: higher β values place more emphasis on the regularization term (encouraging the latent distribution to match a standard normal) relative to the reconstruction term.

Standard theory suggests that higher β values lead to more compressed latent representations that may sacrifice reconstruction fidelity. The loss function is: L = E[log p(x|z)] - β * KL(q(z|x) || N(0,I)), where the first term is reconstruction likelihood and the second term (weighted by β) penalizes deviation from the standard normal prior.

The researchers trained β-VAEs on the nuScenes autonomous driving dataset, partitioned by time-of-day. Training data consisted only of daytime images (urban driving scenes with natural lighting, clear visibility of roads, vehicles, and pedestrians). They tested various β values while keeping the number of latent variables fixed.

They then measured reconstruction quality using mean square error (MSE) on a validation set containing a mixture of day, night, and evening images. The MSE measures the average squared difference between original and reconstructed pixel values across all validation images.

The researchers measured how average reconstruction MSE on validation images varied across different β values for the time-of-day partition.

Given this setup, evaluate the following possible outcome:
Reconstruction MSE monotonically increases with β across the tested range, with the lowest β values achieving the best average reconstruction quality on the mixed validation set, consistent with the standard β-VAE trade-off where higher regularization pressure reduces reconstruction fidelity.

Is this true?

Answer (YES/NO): NO